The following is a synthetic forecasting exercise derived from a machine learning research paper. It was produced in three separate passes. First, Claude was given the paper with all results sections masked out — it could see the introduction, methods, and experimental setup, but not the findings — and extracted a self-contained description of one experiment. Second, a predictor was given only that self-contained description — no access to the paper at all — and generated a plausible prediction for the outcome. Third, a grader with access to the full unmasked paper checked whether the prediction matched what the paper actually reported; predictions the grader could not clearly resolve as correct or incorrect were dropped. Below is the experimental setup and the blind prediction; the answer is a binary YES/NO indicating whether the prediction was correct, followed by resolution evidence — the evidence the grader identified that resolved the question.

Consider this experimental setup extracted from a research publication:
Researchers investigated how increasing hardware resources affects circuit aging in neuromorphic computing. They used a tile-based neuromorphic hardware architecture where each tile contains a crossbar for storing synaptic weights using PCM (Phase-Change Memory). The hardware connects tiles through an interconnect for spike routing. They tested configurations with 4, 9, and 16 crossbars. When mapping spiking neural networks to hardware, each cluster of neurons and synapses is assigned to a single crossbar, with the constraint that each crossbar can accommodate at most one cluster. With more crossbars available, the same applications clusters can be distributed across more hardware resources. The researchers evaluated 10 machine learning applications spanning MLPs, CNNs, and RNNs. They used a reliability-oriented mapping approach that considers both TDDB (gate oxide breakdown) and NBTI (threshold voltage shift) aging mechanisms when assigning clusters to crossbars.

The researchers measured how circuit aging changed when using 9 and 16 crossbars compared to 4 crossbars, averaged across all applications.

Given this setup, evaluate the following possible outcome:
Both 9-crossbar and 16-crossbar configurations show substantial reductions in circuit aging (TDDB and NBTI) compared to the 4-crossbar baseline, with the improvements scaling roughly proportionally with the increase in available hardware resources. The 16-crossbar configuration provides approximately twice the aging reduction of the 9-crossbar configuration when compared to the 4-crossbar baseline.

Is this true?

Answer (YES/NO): NO